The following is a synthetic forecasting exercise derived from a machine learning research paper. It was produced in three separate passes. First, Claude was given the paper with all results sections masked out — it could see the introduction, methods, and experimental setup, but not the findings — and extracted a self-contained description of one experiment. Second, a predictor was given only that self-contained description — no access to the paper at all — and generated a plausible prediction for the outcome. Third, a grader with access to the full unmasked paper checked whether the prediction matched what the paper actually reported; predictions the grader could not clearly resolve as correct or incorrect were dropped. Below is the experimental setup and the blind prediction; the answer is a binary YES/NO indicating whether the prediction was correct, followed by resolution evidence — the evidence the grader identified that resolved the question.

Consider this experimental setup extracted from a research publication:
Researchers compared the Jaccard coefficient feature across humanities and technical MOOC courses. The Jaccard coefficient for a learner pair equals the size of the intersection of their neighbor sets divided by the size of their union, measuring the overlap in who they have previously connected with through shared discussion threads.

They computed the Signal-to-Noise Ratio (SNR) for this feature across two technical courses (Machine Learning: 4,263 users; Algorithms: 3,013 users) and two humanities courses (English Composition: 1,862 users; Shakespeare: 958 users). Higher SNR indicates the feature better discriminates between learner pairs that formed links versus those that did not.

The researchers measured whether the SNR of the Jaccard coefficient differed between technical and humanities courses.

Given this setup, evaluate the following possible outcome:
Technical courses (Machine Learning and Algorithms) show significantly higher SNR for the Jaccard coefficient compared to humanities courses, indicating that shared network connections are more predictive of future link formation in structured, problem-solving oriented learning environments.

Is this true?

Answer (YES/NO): YES